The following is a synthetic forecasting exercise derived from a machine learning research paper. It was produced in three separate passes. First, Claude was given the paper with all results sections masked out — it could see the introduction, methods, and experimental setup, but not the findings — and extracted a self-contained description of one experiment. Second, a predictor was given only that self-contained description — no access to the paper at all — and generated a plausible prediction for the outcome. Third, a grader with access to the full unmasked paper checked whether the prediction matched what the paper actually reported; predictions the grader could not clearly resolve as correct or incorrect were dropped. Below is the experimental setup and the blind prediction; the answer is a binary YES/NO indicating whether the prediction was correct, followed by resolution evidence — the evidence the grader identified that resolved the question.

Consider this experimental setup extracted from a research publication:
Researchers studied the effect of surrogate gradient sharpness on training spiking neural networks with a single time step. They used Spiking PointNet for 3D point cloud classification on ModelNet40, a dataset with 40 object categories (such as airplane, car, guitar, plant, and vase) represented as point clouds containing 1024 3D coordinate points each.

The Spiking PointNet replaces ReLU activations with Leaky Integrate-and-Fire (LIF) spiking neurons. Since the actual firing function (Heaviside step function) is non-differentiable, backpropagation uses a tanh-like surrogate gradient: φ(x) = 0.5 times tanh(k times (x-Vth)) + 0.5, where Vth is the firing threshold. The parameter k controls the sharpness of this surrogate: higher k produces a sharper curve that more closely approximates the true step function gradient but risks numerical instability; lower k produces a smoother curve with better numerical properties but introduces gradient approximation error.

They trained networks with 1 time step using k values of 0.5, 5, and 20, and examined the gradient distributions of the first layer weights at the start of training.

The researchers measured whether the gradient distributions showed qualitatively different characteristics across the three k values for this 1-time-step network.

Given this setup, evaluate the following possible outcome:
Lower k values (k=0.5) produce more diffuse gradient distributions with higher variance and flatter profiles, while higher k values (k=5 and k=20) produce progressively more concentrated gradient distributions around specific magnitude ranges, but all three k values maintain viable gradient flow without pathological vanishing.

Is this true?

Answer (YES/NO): NO